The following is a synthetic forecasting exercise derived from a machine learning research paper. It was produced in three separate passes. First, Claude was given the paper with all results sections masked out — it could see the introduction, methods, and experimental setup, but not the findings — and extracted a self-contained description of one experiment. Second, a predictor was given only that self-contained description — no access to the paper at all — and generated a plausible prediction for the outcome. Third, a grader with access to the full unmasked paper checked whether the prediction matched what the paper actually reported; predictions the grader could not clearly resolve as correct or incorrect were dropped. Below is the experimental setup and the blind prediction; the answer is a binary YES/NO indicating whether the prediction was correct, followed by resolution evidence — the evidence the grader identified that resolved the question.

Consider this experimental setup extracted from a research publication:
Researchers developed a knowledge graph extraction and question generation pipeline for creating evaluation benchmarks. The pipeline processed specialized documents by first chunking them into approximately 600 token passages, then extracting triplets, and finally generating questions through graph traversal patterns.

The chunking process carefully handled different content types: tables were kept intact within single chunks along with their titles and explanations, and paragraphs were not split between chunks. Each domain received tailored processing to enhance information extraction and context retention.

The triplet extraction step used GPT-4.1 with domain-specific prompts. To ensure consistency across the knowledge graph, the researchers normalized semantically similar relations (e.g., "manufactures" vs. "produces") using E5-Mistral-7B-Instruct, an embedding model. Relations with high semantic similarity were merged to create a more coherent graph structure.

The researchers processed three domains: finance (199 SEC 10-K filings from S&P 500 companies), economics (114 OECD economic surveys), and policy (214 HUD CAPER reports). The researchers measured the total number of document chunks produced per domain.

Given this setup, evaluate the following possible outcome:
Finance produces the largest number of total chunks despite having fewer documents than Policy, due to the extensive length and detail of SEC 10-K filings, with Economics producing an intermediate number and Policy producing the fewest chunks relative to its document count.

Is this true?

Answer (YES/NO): YES